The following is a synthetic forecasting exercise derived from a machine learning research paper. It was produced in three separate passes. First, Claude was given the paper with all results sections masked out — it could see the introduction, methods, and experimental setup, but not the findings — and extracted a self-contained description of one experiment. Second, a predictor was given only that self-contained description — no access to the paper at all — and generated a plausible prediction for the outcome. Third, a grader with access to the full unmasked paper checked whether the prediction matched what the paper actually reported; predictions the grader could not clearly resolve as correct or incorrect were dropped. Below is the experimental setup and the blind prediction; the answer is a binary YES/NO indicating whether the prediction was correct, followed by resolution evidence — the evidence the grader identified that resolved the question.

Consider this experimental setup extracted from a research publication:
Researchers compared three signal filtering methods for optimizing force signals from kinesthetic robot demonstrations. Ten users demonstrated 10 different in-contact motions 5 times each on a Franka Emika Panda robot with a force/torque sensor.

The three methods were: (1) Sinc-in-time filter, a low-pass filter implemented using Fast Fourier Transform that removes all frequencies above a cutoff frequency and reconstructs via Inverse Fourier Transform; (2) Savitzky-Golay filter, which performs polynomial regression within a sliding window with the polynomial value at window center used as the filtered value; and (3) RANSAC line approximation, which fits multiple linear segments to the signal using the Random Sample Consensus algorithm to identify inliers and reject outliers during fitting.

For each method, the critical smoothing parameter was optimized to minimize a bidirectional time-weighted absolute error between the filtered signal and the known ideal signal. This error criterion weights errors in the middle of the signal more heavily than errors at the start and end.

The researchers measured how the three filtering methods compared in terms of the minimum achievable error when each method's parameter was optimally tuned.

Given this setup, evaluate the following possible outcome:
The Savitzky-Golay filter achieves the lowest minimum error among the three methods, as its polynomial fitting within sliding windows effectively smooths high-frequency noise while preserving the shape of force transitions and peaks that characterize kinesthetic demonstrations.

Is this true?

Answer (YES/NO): NO